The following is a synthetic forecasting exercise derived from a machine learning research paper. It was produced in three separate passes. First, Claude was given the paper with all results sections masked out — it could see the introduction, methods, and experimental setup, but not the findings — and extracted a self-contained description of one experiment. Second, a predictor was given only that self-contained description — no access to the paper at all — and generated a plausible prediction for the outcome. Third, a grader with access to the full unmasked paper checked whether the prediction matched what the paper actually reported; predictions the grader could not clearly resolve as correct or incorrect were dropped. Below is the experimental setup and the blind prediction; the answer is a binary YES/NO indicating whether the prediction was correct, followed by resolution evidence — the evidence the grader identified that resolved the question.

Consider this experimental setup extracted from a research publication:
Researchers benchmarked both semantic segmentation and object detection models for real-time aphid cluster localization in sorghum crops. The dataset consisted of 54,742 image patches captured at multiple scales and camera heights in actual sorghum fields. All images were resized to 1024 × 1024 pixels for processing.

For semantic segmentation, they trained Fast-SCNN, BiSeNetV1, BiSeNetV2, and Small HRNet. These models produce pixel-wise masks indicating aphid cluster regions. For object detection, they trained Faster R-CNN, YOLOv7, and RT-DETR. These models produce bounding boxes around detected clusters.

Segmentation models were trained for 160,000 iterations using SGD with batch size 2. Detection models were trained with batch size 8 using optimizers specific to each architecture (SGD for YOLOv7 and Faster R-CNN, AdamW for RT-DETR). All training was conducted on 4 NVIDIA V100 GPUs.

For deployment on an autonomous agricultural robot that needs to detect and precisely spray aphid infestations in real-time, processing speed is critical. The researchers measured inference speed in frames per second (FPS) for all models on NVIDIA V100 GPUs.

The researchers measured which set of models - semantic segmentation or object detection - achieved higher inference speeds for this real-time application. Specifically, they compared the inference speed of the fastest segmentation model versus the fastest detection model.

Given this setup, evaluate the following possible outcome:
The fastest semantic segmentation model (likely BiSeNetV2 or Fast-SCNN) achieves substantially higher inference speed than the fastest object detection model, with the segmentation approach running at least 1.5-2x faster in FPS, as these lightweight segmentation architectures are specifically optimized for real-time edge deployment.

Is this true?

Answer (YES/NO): NO